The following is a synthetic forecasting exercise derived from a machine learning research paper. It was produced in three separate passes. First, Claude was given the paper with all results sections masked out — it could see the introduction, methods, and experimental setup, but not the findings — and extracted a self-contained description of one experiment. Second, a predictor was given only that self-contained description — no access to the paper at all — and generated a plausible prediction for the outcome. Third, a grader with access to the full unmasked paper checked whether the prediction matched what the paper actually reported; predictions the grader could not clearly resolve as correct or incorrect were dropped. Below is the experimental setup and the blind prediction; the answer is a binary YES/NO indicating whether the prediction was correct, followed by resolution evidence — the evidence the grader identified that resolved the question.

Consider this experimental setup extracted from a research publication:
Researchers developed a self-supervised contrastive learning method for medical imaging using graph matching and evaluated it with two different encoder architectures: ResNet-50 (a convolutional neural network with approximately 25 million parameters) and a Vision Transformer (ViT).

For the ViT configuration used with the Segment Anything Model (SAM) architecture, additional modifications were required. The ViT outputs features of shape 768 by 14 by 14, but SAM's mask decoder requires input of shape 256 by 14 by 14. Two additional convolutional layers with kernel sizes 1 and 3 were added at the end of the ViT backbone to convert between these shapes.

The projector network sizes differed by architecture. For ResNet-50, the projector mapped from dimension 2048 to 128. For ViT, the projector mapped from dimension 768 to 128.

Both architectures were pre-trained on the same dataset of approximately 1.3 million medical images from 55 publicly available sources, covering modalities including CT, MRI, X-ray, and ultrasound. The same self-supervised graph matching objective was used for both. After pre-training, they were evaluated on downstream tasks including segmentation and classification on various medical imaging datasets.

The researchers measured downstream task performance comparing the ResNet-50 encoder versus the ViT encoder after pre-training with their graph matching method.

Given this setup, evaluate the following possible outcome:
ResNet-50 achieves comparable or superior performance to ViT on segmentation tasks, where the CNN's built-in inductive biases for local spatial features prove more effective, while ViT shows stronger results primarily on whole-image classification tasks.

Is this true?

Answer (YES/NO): NO